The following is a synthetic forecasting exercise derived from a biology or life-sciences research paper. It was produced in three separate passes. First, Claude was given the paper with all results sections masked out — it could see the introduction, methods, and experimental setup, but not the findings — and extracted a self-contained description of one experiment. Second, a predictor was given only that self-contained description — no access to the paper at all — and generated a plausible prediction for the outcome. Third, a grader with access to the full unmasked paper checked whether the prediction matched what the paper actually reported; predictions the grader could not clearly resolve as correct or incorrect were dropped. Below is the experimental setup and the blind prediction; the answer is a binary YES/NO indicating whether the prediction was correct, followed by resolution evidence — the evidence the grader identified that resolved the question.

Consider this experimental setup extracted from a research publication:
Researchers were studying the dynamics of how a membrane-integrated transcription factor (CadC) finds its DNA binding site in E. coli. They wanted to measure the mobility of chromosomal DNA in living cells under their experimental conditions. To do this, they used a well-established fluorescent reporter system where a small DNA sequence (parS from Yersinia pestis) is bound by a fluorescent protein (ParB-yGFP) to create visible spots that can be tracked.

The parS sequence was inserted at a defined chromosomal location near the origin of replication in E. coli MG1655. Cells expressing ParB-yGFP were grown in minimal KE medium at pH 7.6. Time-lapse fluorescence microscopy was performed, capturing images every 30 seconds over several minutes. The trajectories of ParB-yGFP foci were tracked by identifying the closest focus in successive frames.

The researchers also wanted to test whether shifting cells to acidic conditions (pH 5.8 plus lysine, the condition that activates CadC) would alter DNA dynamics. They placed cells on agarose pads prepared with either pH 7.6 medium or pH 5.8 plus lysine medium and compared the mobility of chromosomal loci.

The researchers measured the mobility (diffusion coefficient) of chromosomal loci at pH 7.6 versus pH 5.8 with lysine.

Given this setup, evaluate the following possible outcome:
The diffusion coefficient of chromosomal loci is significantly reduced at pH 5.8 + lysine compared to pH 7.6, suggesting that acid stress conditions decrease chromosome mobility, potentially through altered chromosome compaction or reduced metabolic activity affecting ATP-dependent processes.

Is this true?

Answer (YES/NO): NO